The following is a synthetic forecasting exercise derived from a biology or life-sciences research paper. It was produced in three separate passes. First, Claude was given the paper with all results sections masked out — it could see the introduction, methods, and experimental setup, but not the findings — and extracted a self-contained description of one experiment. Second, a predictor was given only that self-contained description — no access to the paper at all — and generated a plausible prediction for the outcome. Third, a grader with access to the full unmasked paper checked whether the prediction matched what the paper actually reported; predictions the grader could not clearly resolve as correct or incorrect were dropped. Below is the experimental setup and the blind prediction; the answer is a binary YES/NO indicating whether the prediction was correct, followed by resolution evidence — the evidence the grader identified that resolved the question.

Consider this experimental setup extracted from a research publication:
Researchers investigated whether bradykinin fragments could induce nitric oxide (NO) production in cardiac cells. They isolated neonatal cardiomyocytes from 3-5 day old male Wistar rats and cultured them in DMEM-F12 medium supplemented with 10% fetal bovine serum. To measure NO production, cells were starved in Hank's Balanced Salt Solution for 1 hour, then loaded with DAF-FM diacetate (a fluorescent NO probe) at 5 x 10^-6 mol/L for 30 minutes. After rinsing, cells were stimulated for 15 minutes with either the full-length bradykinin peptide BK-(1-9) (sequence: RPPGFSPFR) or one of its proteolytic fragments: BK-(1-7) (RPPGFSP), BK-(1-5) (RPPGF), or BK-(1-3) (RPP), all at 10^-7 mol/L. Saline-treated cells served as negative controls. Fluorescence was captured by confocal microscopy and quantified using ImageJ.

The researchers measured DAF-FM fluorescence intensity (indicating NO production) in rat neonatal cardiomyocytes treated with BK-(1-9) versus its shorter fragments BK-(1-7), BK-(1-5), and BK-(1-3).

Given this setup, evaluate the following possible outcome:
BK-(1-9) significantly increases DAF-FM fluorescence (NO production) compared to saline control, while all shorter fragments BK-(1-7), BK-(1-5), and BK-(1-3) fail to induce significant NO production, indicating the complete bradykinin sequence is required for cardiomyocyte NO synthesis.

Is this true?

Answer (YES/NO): NO